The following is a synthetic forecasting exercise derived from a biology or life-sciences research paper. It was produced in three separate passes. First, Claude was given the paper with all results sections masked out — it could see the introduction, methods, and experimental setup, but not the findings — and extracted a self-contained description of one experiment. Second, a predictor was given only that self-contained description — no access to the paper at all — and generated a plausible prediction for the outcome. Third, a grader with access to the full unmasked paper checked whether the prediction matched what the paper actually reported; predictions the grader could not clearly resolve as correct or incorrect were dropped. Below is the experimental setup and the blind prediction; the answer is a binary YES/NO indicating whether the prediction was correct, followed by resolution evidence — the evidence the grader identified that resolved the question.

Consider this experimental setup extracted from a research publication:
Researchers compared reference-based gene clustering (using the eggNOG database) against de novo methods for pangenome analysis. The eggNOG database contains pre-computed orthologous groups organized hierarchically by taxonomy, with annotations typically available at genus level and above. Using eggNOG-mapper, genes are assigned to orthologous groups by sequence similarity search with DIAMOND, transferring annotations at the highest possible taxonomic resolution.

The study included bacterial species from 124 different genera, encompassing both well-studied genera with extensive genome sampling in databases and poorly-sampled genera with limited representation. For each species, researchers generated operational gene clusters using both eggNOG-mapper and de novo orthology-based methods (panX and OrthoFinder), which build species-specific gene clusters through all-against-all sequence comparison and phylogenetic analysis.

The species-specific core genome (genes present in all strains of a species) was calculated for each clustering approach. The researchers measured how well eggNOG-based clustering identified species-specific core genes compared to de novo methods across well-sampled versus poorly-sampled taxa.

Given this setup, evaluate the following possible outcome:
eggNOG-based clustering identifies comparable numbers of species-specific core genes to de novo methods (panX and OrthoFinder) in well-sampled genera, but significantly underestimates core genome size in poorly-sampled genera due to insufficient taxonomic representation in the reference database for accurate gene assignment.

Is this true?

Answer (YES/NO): YES